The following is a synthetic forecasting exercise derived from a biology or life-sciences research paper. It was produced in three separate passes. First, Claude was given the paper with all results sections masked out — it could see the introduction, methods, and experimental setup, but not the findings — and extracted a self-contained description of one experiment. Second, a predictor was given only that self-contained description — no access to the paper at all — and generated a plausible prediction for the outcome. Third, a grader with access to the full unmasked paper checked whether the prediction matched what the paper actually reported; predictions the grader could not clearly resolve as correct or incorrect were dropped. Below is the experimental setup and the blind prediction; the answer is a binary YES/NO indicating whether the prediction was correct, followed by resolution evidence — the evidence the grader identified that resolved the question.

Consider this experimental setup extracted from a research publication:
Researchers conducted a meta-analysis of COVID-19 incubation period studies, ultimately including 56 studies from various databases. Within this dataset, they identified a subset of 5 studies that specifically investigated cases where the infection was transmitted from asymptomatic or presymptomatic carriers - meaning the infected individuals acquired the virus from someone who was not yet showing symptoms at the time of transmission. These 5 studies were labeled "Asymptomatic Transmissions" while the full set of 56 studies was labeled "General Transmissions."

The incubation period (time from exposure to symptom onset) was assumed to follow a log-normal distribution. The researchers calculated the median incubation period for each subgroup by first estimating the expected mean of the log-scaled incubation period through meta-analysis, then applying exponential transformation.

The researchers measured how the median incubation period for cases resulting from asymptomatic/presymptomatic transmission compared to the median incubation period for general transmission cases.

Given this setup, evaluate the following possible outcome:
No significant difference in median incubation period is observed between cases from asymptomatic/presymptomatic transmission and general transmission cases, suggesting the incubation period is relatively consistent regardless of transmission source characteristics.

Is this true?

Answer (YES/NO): NO